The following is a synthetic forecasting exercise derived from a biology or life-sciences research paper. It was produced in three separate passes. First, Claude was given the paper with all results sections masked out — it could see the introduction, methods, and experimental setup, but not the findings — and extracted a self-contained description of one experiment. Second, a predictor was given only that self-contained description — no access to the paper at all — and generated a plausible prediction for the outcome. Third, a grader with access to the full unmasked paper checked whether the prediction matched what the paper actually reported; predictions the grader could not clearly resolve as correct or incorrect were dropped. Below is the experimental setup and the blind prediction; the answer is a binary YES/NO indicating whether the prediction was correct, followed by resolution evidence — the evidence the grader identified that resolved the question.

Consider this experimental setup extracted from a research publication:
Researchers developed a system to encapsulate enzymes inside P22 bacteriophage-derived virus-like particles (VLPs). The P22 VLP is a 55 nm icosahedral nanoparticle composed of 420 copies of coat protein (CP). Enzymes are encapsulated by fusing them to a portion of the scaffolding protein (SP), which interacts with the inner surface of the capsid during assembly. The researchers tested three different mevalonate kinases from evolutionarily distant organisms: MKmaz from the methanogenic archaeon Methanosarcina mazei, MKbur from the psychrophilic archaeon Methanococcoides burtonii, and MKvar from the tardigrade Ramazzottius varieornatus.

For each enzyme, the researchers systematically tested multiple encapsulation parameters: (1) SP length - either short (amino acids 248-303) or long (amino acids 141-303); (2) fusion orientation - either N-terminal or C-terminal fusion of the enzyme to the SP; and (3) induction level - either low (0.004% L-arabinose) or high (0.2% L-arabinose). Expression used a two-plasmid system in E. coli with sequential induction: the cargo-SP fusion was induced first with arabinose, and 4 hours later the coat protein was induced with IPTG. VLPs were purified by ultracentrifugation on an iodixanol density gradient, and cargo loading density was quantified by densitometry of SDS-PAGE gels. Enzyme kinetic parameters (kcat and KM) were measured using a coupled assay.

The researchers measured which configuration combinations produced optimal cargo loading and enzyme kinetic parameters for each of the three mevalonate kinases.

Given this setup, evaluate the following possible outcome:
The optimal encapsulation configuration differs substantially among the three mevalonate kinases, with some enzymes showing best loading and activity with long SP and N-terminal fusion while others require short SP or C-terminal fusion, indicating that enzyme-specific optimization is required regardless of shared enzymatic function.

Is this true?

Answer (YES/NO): YES